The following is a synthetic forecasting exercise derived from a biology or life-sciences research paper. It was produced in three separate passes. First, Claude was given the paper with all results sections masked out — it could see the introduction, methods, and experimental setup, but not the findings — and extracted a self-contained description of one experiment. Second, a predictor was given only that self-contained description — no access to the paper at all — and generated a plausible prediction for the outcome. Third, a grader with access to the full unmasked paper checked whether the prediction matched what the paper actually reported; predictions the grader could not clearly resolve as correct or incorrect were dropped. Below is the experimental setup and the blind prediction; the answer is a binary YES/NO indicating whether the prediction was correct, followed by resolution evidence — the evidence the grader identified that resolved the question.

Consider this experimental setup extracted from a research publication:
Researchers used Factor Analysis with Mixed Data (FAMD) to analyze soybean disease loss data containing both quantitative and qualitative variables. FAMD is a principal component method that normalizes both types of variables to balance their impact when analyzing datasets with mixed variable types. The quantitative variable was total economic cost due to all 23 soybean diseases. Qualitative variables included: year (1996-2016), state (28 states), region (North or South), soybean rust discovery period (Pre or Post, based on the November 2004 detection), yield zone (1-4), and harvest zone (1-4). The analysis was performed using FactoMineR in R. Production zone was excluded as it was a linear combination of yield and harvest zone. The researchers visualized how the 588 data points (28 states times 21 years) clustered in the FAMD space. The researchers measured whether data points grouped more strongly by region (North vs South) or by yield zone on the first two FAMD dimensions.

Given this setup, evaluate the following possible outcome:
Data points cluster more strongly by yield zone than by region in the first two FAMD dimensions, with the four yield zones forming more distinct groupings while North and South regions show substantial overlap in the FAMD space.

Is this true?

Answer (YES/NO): NO